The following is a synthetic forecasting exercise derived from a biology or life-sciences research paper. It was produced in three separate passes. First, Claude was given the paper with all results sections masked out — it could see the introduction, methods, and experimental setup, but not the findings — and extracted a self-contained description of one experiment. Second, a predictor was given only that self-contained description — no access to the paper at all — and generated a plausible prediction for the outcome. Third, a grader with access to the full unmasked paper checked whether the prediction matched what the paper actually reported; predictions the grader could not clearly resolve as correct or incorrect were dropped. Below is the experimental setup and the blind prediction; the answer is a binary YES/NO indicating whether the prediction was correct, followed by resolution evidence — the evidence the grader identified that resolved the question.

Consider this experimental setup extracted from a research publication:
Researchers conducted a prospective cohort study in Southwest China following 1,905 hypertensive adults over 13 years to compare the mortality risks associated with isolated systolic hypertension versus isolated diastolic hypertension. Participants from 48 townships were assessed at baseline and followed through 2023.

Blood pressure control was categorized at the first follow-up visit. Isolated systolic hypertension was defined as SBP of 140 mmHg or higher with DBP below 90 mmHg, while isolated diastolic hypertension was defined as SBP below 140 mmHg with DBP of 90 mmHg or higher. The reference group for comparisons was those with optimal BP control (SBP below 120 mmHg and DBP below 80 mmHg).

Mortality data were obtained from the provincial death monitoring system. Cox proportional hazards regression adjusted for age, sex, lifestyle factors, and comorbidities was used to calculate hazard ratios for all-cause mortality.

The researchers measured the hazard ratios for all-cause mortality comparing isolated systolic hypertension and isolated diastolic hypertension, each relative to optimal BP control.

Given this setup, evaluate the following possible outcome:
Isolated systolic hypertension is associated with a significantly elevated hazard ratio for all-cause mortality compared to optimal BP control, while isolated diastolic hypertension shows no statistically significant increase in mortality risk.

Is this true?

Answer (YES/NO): NO